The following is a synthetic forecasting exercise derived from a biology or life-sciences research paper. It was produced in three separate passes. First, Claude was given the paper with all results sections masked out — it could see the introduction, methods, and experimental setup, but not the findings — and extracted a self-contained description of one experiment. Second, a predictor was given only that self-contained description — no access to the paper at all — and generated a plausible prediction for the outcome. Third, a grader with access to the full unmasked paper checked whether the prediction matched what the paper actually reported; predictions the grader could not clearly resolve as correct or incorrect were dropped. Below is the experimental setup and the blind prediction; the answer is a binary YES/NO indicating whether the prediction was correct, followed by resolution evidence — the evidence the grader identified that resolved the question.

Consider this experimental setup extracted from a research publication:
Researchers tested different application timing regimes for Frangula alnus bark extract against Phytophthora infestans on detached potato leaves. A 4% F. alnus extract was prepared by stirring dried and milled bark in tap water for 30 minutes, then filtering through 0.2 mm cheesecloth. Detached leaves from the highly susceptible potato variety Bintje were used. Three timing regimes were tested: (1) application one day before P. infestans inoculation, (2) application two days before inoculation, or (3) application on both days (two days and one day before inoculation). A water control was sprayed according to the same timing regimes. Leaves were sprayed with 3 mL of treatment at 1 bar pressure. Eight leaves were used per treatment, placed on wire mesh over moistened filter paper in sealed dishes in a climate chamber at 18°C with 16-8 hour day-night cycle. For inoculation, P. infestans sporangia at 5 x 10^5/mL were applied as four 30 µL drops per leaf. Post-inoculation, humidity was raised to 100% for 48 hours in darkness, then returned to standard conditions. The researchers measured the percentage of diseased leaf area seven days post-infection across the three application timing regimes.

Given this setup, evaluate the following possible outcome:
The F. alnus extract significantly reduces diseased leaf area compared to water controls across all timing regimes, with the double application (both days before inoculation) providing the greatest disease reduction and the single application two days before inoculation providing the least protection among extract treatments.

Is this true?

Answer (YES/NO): NO